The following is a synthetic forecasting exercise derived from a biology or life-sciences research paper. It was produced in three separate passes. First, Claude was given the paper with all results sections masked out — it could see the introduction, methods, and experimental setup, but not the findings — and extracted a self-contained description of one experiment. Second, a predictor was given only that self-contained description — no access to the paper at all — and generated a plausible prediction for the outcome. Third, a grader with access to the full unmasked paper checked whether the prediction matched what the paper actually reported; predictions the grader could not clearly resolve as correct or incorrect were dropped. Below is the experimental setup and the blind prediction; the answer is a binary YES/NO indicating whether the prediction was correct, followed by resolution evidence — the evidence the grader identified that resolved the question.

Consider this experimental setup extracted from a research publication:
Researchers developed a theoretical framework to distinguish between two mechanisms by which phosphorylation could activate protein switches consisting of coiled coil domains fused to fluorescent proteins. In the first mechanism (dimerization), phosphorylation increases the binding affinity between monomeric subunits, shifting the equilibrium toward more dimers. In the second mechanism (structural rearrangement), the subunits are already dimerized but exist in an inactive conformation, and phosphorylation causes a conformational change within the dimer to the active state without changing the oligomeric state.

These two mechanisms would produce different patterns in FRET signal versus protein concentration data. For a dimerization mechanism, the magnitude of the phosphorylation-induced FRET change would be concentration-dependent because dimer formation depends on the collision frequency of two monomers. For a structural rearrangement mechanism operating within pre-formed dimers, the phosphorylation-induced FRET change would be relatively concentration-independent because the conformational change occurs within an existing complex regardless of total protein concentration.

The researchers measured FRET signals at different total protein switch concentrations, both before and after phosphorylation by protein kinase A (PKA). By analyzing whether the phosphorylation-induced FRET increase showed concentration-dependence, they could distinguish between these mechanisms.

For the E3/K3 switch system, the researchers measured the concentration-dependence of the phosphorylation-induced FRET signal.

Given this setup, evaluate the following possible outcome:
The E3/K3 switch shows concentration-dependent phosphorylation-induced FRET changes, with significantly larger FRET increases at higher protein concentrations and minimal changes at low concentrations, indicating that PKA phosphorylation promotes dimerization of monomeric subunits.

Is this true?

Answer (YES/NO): NO